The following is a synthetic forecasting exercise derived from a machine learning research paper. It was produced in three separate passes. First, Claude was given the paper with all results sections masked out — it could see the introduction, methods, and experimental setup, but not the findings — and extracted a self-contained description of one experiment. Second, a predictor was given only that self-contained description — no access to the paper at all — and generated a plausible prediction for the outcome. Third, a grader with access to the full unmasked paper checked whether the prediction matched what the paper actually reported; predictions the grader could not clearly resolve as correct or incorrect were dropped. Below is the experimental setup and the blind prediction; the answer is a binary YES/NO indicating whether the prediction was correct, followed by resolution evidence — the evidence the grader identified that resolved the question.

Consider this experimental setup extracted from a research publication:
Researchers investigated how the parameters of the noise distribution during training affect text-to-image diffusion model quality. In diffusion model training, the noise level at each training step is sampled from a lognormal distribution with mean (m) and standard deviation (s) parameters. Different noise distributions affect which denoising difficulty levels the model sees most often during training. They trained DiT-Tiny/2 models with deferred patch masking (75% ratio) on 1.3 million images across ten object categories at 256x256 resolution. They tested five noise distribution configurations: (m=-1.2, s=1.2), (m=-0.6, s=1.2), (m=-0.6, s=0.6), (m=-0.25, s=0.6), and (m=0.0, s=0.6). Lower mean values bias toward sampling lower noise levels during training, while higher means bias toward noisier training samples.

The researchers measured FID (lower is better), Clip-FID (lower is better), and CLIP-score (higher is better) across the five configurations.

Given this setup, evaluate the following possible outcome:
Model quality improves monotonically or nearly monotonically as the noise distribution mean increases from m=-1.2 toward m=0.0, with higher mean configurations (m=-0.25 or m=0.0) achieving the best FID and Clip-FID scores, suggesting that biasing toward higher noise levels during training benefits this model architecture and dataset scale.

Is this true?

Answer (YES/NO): NO